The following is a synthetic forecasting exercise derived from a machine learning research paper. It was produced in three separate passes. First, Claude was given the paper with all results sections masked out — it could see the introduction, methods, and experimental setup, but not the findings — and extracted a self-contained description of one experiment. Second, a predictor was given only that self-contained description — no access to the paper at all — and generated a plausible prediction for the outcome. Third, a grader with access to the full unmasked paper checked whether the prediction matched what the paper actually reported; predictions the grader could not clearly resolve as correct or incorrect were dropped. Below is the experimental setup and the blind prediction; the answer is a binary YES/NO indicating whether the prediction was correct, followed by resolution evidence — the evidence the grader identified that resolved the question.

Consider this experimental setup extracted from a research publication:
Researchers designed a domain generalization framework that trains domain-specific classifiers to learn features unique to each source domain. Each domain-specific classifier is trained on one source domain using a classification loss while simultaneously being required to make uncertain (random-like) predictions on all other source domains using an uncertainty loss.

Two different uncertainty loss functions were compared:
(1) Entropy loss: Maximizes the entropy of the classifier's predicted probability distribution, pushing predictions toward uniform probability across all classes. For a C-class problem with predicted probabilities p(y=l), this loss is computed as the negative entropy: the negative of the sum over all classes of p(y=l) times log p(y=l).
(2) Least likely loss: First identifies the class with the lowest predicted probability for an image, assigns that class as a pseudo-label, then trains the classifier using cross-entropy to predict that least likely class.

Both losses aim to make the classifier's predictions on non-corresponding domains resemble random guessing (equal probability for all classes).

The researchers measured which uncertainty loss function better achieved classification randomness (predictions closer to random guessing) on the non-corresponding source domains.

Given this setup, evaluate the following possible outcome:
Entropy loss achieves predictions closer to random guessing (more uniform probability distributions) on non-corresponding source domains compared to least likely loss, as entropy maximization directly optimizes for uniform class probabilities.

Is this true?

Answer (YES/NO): YES